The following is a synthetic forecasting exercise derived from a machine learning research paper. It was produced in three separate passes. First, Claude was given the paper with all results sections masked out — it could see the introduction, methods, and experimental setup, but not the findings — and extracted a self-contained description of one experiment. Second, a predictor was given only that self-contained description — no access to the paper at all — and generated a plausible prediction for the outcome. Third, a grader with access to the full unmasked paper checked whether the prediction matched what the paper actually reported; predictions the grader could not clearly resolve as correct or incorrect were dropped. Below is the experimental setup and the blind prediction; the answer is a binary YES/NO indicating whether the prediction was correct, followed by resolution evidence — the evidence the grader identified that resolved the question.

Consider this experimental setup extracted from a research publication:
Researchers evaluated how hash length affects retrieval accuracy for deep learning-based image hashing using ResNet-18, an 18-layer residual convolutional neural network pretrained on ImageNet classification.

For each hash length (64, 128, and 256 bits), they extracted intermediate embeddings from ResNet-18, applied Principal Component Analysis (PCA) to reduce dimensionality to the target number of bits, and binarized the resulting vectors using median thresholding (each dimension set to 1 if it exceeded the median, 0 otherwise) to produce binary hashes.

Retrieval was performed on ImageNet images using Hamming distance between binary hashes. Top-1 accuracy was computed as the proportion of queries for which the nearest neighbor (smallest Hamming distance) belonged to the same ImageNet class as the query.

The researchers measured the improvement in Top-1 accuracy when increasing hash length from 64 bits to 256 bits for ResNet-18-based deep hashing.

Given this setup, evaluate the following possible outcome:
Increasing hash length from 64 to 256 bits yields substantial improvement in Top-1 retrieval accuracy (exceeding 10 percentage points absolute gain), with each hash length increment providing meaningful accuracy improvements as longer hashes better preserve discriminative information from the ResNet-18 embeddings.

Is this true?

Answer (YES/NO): YES